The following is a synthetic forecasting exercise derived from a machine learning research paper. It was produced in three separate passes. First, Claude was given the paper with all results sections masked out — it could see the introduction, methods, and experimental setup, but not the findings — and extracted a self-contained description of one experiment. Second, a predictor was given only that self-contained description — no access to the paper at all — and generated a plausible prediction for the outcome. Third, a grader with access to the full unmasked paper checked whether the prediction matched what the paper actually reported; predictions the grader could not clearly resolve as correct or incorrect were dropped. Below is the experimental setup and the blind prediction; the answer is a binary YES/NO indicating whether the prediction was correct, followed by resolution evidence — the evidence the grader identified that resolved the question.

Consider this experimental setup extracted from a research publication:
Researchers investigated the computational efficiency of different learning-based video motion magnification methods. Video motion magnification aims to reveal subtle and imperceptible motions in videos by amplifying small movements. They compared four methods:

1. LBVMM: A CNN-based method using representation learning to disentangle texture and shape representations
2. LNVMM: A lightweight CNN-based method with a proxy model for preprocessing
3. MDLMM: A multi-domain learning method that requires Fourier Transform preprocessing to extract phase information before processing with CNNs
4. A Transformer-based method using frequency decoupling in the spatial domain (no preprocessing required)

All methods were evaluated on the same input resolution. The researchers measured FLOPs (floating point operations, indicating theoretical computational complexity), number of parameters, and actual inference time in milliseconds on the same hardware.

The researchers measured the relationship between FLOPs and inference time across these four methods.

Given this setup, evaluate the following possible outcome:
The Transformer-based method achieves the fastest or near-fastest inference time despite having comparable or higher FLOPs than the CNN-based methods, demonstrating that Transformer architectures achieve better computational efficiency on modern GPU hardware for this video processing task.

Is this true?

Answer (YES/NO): NO